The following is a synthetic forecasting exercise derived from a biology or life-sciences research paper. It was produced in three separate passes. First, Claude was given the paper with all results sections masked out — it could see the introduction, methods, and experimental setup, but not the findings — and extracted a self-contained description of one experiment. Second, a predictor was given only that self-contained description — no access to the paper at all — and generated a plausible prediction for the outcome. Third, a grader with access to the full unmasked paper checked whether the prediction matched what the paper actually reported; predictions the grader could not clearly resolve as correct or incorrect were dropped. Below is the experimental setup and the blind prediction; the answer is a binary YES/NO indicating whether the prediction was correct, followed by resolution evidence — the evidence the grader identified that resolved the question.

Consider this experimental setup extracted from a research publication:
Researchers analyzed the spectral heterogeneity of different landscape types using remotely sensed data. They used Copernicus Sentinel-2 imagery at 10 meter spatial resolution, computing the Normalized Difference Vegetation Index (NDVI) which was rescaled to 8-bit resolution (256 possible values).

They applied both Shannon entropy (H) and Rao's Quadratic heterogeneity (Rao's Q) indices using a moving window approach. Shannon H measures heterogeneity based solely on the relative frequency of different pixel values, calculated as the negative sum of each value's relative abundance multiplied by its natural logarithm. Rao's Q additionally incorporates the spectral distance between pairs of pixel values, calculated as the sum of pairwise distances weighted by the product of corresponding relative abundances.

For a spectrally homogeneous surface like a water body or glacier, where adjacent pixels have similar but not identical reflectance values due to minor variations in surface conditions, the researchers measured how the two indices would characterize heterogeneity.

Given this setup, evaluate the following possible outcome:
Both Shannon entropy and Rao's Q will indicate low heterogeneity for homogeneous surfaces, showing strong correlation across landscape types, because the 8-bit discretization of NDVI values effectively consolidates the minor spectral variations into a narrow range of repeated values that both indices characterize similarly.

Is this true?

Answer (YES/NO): NO